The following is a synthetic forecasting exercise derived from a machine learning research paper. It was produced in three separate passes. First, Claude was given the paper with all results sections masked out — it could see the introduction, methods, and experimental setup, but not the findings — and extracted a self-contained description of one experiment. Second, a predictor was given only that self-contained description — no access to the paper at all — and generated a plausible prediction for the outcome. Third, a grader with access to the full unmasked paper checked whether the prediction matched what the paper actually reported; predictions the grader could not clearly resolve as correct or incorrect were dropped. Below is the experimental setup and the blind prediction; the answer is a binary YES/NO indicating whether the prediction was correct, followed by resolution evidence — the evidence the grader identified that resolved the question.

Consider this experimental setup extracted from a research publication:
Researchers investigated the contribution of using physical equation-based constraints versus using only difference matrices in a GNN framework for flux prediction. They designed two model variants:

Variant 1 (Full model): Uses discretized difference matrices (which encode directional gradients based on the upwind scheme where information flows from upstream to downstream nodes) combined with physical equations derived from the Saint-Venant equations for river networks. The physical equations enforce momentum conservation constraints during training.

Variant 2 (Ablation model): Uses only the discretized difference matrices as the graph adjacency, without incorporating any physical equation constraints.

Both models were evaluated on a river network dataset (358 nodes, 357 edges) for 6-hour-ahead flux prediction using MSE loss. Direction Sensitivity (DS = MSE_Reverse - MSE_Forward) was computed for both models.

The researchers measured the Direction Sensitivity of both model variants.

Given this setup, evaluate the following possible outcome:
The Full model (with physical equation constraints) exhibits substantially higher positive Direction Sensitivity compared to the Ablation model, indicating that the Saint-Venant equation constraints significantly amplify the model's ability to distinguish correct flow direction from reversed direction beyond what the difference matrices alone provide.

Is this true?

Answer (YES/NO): YES